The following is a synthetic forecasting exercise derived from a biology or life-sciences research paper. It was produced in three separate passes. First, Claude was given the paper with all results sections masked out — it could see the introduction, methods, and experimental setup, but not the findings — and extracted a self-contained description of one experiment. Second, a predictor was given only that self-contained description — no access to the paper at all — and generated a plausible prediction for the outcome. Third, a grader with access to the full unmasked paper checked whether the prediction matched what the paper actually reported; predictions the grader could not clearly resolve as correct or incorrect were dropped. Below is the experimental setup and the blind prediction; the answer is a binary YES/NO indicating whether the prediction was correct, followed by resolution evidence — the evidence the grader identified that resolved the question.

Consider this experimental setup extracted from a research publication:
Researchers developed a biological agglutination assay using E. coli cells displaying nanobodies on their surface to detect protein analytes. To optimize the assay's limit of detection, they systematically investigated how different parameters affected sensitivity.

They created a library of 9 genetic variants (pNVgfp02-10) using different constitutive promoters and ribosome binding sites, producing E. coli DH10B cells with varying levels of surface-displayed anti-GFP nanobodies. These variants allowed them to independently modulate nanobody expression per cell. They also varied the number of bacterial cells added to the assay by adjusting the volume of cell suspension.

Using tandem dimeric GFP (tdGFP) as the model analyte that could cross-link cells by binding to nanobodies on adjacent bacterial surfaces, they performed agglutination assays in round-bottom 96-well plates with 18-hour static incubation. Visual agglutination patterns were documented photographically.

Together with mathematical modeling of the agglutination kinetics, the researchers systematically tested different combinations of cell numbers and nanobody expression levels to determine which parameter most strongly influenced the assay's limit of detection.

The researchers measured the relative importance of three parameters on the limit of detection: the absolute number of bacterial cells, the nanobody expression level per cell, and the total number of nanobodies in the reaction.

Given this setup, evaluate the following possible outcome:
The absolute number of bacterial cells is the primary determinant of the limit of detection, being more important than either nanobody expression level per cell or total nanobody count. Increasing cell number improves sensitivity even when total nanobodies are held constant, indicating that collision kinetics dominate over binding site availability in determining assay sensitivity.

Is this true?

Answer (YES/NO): NO